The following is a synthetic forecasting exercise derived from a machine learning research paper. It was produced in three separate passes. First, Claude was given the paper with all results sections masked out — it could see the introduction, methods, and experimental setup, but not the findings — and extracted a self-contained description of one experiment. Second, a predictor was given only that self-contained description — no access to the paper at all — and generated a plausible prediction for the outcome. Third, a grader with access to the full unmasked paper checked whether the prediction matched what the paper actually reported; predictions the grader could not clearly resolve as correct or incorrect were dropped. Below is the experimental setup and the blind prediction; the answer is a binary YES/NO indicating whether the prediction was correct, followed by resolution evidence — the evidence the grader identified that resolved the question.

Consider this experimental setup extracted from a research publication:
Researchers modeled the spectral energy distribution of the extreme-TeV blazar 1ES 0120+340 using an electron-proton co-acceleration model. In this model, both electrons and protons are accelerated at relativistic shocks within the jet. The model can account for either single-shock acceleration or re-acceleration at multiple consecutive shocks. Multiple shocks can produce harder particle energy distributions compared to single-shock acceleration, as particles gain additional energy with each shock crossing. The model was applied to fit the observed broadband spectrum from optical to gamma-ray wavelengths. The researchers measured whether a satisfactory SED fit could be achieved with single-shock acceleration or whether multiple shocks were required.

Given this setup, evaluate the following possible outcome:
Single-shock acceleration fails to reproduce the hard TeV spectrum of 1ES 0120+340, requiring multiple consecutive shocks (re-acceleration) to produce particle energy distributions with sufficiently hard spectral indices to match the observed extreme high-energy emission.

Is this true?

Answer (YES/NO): YES